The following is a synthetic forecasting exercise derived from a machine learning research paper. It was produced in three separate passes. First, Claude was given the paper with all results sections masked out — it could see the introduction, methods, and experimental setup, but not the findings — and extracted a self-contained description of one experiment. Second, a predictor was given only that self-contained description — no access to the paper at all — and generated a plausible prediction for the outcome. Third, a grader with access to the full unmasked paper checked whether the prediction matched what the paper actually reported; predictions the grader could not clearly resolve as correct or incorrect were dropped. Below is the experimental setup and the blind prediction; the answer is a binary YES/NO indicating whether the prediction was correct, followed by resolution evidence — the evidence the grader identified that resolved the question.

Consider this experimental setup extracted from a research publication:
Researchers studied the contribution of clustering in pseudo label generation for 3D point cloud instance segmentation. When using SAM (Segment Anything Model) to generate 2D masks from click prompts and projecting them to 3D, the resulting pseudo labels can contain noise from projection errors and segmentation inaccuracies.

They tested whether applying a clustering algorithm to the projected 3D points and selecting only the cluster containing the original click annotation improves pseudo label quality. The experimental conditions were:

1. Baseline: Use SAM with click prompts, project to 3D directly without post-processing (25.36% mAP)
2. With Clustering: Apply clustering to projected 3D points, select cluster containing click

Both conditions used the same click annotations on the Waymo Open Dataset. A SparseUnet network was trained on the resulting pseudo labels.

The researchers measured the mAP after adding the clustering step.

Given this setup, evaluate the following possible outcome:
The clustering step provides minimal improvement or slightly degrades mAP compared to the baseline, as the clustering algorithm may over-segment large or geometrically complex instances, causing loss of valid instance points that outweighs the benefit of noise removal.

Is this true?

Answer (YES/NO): NO